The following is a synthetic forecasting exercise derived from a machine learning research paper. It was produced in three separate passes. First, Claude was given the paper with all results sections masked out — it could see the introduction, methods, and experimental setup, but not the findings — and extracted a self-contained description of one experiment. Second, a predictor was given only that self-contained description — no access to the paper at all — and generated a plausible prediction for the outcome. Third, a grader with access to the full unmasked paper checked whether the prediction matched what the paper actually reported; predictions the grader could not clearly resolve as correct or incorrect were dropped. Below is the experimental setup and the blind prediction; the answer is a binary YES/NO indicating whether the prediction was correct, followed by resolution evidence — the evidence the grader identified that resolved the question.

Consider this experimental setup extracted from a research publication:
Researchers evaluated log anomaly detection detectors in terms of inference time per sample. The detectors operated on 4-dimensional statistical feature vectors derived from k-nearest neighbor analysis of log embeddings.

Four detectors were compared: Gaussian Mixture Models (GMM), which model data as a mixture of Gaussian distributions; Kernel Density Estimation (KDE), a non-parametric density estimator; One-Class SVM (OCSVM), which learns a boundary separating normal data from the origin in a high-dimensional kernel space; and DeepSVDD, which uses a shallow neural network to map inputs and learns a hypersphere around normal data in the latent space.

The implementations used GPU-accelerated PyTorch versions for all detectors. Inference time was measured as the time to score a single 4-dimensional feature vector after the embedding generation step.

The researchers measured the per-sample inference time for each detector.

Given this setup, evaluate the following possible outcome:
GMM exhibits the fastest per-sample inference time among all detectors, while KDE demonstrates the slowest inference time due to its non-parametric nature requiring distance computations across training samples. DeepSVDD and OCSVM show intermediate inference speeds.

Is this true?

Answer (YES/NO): NO